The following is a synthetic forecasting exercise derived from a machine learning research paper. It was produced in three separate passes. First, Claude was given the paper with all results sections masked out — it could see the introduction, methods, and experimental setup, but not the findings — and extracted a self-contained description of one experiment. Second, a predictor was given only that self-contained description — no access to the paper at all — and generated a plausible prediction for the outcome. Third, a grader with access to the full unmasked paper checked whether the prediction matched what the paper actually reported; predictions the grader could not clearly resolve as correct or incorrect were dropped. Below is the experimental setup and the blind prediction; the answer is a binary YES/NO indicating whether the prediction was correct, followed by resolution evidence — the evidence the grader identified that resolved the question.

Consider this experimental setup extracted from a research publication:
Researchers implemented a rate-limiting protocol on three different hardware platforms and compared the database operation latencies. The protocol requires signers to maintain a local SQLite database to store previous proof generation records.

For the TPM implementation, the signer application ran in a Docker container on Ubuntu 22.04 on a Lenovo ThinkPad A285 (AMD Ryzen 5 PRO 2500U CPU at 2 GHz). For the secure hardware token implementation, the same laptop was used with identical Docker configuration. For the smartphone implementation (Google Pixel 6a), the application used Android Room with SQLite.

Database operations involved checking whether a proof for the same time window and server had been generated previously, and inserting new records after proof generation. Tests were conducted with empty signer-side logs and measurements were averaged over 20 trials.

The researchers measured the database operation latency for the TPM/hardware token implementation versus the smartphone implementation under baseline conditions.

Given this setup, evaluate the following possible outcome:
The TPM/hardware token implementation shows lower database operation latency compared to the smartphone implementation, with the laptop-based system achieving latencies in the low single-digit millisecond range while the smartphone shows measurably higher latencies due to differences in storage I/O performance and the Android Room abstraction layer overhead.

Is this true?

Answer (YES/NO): NO